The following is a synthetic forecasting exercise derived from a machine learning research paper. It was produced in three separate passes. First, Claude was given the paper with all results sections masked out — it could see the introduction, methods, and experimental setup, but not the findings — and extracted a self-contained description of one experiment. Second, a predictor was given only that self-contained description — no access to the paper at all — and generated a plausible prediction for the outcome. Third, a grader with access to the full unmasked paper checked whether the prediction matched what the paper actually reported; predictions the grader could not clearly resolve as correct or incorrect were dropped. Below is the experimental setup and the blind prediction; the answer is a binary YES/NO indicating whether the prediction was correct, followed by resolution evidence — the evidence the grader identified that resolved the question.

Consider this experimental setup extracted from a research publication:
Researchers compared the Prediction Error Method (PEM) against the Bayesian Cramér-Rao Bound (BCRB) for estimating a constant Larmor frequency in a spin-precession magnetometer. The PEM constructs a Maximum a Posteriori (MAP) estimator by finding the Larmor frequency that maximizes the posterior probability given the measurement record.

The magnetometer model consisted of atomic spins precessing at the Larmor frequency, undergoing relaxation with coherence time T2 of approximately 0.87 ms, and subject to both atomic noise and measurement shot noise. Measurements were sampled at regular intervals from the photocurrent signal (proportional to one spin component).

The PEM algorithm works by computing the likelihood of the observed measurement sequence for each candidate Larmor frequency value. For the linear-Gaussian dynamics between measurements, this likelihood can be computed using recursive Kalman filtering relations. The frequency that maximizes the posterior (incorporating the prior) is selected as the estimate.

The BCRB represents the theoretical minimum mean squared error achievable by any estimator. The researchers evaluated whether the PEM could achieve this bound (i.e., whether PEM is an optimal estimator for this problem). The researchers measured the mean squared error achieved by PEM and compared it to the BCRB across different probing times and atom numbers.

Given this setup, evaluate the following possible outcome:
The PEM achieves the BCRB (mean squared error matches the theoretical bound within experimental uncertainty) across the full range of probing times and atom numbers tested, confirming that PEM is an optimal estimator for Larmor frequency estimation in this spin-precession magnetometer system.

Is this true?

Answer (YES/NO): YES